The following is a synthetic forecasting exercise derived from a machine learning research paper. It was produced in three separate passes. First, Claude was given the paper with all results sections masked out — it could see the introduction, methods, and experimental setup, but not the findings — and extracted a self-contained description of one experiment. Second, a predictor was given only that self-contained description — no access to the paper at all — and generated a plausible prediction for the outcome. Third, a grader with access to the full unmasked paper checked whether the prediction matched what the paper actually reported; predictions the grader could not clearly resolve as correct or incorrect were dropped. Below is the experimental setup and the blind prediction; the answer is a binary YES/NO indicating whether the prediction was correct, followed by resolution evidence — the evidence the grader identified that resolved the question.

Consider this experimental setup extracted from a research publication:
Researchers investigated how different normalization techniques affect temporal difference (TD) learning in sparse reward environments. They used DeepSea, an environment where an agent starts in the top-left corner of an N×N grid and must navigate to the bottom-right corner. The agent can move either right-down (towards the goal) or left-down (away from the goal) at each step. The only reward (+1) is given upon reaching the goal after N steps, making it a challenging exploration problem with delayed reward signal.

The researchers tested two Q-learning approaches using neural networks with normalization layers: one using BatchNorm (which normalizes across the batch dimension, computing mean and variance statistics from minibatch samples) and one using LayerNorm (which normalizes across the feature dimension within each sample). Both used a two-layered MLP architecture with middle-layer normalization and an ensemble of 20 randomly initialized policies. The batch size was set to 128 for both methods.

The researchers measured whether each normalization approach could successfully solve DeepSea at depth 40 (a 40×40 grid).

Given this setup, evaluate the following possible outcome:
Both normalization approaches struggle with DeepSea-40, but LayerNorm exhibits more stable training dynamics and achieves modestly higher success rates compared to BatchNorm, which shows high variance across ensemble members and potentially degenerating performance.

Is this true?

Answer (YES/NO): NO